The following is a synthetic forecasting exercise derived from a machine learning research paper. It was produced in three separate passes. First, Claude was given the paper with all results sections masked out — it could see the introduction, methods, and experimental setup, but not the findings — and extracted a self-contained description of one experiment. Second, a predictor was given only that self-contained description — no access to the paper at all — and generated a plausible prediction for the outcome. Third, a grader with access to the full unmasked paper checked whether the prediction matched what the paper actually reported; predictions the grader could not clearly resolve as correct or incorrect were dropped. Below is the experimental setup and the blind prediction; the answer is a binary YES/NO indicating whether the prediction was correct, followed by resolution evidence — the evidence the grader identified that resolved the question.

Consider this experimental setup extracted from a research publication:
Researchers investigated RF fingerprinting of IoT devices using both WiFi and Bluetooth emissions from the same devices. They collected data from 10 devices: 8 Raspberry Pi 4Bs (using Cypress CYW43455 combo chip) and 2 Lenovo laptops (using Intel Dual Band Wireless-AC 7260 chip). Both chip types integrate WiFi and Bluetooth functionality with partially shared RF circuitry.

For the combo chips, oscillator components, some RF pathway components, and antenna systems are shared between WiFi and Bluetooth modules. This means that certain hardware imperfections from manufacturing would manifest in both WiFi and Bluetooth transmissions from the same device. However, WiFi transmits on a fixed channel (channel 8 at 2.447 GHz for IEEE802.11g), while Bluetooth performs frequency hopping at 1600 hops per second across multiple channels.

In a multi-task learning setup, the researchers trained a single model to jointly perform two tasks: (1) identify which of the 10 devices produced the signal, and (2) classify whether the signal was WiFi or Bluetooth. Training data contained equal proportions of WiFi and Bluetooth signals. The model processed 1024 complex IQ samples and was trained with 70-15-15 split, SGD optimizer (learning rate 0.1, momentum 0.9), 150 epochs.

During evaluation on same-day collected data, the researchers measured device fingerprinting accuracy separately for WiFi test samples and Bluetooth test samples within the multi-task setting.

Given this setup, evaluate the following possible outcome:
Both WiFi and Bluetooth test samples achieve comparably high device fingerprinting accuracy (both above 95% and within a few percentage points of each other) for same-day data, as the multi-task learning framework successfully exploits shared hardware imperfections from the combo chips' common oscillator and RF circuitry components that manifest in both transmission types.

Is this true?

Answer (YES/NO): NO